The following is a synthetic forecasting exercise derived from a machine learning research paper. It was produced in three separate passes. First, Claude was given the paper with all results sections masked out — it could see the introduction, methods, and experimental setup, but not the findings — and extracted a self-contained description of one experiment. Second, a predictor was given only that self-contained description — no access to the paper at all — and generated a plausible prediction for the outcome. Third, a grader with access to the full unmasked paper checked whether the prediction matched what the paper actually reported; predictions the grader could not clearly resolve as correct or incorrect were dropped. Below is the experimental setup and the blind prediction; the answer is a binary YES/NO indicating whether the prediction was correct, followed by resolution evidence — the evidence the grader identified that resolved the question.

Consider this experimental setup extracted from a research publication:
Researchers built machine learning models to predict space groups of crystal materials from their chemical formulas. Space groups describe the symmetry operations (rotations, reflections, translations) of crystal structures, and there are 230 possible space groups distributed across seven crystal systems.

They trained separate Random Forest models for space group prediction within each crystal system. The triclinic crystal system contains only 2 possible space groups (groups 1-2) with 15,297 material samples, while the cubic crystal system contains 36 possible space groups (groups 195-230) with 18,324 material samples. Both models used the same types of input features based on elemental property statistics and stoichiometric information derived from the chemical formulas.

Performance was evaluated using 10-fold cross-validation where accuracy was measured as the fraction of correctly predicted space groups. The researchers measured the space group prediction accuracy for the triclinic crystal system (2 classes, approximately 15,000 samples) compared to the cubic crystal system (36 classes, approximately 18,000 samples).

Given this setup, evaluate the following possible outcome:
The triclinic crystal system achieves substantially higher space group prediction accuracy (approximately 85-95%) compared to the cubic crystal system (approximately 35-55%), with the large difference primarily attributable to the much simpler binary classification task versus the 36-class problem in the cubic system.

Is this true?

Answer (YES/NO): NO